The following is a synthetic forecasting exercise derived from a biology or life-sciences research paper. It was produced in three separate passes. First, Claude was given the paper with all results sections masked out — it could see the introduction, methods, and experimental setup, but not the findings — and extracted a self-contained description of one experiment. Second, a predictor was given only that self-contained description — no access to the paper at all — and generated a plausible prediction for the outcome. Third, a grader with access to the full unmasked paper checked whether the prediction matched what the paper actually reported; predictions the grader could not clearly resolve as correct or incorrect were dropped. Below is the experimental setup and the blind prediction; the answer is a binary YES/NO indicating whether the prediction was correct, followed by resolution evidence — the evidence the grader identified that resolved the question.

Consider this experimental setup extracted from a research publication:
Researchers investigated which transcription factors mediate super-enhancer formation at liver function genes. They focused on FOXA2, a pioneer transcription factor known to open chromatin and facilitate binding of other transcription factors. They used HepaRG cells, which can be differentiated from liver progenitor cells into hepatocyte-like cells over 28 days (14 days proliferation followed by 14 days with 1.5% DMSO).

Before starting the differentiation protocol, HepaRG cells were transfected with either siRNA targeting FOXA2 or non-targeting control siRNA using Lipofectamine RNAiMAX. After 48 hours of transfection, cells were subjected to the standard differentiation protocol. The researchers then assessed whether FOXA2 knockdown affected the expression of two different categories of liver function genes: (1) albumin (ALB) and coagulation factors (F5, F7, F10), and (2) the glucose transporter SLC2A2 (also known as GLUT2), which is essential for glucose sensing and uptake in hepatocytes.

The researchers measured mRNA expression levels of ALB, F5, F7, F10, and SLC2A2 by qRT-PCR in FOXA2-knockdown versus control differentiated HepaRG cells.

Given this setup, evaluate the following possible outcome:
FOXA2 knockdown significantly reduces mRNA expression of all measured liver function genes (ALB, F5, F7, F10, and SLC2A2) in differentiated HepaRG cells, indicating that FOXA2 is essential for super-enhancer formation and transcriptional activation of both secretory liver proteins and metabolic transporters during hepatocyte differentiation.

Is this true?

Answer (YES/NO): NO